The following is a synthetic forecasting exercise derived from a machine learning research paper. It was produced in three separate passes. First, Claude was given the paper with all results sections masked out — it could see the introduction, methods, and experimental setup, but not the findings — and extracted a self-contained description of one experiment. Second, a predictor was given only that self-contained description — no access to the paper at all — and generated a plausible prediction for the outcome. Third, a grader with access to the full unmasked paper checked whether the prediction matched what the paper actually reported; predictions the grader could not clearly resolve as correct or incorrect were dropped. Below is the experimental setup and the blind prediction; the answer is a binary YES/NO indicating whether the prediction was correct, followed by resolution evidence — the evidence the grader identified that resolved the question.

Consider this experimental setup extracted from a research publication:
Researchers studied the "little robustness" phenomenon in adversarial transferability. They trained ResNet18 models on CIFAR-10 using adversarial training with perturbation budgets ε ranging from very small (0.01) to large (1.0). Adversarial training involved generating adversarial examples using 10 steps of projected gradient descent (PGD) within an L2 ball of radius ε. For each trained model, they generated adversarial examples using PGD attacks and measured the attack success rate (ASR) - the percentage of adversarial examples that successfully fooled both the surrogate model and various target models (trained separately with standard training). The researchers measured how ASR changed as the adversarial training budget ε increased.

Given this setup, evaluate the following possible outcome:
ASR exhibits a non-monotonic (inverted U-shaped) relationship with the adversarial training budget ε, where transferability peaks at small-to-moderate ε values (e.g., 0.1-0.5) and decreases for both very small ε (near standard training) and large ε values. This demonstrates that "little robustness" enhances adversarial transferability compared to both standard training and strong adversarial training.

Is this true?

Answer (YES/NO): NO